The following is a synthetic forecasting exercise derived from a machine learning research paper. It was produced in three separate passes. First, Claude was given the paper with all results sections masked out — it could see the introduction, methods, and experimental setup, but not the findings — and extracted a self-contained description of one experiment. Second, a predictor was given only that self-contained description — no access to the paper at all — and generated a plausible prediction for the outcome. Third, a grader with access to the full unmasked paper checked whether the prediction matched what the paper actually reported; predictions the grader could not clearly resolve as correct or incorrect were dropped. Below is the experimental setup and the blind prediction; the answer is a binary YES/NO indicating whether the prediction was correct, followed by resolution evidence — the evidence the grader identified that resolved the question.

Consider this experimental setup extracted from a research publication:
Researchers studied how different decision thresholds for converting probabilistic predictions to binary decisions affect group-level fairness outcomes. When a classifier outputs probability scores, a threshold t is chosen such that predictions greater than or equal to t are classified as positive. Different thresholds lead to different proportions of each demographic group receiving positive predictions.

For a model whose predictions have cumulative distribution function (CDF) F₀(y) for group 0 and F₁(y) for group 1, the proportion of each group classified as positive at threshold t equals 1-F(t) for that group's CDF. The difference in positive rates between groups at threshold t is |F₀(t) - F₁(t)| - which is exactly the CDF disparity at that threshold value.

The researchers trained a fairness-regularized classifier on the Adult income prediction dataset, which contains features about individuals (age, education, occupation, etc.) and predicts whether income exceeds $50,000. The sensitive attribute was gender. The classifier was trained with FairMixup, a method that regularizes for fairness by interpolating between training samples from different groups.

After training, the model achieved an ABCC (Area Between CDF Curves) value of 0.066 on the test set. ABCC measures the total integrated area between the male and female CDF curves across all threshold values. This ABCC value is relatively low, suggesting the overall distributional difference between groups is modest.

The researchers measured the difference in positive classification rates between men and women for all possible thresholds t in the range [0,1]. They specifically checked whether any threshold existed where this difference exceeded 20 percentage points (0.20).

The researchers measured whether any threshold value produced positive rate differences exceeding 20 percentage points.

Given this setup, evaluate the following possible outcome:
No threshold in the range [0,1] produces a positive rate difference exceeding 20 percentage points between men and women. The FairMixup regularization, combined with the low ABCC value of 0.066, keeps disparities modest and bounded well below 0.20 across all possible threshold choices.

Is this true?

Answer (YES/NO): NO